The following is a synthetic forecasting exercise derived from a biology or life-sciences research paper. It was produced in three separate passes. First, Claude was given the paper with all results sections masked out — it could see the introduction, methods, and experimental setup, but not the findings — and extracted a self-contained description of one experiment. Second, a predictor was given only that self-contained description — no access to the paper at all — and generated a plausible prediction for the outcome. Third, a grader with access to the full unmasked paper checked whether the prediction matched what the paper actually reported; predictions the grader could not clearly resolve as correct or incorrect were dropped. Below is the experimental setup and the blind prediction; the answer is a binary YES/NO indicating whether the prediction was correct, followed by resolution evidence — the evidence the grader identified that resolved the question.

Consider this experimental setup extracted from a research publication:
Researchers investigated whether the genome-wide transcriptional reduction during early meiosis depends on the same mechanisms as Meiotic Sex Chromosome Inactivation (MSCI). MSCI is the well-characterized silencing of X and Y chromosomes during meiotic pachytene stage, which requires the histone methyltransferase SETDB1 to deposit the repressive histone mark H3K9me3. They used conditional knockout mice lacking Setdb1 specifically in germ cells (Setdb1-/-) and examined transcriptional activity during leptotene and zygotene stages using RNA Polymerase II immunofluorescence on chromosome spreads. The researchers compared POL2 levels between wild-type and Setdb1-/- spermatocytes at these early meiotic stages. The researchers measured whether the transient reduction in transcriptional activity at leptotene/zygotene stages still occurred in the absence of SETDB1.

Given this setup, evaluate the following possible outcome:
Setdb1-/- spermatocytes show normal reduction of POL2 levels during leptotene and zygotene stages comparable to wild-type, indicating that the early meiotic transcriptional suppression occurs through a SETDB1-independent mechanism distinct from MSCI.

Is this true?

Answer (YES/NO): YES